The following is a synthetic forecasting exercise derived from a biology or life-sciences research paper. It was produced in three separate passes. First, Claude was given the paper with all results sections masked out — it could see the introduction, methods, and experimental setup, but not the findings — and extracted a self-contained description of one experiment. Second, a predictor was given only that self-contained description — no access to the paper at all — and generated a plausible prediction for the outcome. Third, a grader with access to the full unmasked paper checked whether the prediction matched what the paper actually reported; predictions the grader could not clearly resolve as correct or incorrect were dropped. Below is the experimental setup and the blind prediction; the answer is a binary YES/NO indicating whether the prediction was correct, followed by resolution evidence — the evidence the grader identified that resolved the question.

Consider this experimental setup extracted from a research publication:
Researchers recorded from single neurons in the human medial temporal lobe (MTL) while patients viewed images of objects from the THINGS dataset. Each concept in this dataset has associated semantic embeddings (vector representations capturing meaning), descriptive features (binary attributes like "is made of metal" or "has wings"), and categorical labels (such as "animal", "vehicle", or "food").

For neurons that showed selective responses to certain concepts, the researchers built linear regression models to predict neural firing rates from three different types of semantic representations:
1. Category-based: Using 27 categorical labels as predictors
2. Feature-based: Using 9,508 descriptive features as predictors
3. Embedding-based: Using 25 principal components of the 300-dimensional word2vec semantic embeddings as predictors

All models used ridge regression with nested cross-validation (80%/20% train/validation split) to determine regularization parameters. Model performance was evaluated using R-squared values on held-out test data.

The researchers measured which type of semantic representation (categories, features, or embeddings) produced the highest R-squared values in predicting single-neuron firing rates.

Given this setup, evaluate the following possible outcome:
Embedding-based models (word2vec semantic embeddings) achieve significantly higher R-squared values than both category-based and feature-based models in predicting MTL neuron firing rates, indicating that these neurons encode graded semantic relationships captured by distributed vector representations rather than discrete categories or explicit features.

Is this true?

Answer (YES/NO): YES